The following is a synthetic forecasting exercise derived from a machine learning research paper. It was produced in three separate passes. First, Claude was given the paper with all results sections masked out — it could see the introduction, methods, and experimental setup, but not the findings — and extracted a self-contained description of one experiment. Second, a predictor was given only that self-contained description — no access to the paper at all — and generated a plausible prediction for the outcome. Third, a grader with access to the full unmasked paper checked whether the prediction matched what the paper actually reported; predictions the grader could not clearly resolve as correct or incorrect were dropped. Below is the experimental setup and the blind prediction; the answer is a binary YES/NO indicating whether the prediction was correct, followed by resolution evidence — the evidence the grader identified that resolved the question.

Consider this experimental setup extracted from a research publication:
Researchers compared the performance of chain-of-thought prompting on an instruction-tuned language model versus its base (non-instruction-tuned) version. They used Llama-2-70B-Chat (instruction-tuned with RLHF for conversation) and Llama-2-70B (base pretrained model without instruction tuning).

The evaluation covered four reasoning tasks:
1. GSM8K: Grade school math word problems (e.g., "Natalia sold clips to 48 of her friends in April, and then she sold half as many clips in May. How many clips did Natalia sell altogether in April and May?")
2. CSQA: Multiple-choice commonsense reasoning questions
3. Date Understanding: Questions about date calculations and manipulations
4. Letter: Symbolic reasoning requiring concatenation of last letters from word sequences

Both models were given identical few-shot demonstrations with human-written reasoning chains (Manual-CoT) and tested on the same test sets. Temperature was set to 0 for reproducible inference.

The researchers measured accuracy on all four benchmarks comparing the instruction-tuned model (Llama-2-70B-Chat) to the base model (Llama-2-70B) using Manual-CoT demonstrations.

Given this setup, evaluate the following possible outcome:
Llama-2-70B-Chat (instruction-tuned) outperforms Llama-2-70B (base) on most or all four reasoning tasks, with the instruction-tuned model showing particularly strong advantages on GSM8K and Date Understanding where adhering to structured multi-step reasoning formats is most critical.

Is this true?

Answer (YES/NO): NO